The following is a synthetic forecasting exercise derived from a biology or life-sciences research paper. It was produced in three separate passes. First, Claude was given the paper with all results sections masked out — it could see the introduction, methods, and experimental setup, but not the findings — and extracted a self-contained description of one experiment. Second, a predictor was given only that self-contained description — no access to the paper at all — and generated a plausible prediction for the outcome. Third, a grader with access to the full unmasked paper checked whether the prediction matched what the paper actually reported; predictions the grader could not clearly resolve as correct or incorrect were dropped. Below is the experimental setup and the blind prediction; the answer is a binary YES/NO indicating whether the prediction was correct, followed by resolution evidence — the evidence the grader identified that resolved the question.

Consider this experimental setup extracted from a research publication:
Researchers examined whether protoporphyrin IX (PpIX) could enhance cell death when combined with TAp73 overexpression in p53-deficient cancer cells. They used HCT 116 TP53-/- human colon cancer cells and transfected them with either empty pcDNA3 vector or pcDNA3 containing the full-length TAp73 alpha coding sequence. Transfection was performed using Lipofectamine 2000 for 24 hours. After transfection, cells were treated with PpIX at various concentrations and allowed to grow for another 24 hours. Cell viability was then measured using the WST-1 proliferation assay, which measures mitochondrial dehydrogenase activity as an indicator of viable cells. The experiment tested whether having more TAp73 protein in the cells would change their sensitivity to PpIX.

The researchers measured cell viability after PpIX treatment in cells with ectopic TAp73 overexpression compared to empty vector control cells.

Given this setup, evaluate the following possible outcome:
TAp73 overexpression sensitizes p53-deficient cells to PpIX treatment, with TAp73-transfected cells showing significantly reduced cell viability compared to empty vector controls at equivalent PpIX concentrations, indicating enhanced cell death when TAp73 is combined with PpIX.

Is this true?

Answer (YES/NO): YES